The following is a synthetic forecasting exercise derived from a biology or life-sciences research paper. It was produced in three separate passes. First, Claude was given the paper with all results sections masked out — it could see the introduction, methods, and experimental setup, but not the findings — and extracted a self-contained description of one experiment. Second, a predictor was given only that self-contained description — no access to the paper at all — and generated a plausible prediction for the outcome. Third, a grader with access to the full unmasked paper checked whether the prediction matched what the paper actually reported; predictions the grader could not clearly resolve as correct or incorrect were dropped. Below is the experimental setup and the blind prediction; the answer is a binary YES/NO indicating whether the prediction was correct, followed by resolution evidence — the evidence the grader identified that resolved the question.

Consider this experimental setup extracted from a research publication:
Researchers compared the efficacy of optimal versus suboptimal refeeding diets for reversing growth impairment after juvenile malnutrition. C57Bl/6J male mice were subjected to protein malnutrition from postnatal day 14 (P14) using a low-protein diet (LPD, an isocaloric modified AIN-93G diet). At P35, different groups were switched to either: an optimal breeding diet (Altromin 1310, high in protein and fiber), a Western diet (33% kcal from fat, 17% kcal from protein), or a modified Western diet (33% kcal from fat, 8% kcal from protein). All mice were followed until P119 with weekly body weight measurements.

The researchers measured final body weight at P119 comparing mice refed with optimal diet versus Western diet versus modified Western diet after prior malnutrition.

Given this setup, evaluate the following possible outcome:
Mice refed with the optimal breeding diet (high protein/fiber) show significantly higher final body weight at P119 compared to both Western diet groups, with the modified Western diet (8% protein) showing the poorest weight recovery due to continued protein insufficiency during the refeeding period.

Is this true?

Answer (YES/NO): NO